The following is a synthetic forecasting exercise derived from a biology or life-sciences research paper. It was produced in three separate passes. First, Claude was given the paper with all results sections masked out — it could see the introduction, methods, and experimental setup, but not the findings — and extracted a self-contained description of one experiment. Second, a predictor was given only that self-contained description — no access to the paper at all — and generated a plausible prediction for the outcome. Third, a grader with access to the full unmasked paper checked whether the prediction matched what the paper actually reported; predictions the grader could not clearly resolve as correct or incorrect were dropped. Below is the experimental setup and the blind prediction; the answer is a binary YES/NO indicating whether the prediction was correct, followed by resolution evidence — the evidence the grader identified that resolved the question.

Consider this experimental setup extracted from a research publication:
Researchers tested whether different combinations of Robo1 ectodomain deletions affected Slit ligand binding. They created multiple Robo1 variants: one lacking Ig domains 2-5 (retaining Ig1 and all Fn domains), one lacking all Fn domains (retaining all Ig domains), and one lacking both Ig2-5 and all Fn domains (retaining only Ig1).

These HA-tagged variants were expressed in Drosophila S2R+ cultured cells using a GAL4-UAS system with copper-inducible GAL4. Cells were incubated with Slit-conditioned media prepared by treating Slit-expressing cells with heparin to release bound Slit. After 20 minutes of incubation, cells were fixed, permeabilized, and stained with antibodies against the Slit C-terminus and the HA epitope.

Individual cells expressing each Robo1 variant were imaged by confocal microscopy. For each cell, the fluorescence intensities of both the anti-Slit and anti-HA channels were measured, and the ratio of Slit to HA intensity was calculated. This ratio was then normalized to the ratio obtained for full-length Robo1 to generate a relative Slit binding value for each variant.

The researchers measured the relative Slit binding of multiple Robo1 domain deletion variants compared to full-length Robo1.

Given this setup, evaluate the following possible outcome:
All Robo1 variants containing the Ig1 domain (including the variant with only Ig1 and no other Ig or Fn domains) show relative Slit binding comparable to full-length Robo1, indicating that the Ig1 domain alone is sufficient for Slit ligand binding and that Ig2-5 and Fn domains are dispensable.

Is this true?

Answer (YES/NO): YES